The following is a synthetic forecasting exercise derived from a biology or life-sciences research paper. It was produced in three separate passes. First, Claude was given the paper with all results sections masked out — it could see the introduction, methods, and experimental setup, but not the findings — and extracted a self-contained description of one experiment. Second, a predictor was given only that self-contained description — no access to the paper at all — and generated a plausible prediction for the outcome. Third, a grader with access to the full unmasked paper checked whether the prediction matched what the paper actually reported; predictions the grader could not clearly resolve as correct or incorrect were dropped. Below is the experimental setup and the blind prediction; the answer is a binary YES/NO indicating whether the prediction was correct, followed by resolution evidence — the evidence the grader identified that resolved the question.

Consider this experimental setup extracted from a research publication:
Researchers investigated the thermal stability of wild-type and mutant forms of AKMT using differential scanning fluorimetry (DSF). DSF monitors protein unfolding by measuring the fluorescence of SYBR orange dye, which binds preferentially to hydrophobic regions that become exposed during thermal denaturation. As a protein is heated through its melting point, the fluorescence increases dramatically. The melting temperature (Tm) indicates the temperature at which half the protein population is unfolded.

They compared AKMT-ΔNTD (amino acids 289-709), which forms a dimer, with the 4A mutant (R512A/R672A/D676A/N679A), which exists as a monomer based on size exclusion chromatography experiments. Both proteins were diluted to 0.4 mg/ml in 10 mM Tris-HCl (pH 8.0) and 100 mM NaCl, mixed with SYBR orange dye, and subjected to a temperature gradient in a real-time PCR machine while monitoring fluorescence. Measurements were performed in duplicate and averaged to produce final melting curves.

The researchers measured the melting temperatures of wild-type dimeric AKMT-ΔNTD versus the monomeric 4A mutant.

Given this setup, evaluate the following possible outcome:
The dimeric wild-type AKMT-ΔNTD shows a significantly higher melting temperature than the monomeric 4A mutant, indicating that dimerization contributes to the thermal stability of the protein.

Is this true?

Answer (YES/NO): YES